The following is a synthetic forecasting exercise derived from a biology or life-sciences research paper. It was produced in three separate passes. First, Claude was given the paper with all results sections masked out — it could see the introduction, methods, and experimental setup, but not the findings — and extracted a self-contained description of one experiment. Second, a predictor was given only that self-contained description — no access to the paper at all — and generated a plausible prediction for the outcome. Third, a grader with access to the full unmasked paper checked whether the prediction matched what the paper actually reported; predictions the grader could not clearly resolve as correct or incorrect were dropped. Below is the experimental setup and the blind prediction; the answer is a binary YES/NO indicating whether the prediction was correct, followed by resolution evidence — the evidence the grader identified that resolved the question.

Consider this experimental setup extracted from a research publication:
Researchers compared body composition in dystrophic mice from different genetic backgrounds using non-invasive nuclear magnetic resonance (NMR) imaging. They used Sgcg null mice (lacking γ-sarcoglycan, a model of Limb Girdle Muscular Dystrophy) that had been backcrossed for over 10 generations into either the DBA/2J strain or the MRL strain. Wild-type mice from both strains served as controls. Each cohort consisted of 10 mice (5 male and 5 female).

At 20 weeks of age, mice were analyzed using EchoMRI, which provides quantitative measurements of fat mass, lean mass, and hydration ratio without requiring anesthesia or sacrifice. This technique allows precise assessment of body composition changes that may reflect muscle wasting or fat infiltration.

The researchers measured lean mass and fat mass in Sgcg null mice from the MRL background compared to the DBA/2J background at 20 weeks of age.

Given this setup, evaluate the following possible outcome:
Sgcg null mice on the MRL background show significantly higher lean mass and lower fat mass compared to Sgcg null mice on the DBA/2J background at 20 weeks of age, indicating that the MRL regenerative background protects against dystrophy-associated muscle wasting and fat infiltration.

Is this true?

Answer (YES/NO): NO